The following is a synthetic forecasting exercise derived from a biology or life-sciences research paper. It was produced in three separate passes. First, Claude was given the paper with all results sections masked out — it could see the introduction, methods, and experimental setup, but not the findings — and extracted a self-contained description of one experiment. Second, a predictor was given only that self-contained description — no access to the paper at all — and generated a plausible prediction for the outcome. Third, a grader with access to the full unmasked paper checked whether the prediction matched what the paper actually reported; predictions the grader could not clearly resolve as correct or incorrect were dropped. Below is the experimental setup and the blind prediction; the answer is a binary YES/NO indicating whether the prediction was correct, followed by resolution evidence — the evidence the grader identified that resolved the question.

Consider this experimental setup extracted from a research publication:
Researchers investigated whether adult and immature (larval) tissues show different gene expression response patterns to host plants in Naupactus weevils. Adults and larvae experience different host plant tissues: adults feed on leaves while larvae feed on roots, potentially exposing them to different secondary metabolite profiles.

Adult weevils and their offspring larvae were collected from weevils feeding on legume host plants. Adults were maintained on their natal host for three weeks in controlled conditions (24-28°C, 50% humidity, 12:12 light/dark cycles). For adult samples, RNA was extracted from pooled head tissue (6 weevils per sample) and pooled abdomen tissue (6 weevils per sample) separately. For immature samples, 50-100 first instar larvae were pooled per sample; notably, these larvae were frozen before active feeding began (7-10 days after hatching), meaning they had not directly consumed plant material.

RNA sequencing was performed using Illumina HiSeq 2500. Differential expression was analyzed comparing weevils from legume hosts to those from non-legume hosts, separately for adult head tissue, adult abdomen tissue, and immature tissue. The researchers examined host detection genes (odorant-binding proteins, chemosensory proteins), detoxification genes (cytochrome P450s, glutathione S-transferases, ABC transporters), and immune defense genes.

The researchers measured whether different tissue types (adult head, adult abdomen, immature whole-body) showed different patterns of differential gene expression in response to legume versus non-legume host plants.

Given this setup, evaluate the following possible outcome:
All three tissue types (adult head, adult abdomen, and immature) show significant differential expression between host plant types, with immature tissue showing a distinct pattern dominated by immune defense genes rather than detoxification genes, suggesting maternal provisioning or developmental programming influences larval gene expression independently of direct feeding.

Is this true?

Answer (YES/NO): NO